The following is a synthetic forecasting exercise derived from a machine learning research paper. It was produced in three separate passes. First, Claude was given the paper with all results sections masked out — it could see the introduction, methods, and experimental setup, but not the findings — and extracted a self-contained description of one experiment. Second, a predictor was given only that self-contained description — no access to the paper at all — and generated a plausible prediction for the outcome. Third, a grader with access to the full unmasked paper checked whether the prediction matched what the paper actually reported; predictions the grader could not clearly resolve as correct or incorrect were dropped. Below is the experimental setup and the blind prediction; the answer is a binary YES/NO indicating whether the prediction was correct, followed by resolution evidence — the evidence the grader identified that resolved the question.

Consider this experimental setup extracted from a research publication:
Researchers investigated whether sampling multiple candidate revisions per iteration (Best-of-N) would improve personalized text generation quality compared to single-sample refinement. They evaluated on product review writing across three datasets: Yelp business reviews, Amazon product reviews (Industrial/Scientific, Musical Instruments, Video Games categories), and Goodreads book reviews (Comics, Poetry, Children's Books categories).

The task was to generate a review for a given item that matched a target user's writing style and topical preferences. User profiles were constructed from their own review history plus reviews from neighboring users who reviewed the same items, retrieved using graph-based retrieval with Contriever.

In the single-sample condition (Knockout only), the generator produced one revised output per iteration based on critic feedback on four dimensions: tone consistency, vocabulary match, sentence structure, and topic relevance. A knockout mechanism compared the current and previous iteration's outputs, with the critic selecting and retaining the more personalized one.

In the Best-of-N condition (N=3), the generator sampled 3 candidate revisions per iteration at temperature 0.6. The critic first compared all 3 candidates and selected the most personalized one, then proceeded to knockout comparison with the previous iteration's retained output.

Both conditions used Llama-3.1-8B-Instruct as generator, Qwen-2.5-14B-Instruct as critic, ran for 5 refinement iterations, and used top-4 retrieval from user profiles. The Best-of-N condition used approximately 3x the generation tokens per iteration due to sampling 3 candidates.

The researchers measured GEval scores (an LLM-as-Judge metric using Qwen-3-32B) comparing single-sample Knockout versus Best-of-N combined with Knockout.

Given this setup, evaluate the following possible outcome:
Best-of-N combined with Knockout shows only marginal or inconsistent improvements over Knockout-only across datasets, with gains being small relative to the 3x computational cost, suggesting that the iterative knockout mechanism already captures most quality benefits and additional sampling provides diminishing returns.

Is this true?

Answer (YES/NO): YES